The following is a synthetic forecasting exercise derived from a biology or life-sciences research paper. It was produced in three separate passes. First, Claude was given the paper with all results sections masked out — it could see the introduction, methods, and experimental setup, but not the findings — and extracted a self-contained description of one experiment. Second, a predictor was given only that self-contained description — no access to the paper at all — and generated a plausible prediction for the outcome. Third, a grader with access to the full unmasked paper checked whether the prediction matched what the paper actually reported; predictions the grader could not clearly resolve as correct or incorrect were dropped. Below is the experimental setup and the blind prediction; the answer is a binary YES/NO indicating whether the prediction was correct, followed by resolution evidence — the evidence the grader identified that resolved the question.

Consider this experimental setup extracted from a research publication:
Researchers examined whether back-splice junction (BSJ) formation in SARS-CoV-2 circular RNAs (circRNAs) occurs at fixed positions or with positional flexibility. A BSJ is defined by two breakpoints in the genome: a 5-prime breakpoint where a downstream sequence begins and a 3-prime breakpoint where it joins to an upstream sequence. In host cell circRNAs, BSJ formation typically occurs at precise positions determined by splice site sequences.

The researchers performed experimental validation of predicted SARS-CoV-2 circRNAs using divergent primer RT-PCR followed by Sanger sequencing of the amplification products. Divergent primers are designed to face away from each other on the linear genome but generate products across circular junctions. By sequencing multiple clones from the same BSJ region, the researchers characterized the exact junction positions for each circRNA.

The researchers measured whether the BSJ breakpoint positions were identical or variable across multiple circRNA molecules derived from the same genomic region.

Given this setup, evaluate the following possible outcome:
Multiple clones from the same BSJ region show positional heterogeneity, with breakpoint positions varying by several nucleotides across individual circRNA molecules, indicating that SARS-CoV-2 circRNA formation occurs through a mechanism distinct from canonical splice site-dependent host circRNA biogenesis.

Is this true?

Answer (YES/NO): YES